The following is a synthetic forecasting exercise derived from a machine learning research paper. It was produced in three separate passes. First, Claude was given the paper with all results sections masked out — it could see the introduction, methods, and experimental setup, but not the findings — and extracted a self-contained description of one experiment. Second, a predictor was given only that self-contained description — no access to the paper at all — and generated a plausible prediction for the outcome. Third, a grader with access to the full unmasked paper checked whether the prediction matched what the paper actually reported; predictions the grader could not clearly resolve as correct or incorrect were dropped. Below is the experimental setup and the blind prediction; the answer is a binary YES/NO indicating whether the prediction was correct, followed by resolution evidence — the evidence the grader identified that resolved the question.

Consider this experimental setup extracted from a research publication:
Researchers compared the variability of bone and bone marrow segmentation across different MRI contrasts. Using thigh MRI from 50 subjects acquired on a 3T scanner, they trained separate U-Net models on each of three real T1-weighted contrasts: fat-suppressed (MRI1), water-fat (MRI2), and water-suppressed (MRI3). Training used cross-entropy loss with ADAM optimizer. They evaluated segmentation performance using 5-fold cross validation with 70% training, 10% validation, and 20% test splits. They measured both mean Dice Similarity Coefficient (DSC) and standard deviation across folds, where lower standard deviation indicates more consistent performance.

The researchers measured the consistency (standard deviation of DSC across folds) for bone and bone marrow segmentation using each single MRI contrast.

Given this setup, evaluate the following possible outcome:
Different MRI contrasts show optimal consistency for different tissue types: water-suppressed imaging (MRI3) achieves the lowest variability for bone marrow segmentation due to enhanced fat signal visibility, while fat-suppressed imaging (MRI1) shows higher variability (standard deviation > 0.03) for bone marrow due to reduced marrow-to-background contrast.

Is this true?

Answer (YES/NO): NO